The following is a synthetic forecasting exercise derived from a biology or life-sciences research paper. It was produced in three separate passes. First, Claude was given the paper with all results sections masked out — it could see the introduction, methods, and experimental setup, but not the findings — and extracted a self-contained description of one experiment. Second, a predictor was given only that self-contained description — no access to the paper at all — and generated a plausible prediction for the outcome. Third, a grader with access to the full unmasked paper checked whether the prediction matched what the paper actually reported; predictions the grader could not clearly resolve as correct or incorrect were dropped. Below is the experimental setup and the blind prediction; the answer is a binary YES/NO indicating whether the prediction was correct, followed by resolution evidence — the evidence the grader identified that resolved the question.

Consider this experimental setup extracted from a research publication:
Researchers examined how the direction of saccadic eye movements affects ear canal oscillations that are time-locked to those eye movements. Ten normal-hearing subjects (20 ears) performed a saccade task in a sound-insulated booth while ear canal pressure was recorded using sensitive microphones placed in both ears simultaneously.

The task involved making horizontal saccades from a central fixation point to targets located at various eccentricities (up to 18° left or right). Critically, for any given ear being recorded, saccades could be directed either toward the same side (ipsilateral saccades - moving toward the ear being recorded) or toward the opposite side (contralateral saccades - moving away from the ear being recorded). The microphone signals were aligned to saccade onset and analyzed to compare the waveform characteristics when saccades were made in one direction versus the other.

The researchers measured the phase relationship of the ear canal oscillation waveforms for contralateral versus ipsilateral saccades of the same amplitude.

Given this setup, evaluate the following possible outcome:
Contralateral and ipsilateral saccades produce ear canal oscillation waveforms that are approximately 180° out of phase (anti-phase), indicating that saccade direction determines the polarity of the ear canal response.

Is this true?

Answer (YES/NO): YES